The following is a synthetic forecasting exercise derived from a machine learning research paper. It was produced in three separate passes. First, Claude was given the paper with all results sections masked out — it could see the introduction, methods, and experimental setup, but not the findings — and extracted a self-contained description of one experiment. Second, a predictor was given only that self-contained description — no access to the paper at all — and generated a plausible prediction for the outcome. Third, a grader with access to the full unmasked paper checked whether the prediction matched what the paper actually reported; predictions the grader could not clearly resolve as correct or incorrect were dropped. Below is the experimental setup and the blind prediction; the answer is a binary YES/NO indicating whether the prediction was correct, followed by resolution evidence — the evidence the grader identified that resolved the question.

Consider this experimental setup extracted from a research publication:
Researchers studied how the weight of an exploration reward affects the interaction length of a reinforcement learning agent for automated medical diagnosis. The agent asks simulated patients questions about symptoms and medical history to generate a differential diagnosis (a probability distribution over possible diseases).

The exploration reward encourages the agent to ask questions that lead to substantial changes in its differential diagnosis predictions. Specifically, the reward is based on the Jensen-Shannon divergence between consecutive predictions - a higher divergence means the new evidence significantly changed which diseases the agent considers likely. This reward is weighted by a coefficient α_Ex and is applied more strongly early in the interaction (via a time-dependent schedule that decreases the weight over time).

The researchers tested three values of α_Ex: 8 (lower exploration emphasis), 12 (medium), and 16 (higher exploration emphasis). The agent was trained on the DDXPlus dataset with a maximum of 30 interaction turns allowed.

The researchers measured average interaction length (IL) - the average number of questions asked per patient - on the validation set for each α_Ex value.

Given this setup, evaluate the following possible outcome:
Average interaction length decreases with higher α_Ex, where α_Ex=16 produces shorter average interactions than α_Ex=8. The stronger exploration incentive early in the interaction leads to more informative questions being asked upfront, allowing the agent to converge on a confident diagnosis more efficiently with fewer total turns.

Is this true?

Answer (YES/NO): NO